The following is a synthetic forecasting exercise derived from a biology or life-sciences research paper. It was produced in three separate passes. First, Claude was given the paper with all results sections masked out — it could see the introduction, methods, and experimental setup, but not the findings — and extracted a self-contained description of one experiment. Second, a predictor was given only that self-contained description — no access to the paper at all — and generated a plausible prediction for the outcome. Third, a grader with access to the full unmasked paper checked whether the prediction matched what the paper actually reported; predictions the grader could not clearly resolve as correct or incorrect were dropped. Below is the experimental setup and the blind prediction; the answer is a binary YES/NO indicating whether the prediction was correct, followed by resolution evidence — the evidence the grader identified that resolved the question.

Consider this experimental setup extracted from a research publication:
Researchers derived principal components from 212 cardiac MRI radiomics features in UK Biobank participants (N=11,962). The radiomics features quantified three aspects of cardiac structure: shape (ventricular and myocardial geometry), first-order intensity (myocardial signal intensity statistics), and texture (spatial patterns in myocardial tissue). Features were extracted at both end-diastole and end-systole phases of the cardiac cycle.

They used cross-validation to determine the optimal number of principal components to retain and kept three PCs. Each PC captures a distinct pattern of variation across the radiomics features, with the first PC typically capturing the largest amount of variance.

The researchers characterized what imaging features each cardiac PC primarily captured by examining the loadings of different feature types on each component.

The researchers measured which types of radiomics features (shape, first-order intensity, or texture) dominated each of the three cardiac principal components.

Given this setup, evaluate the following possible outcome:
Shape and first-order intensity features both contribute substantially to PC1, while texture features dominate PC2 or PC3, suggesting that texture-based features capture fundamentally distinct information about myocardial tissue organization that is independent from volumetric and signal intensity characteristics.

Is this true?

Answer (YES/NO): NO